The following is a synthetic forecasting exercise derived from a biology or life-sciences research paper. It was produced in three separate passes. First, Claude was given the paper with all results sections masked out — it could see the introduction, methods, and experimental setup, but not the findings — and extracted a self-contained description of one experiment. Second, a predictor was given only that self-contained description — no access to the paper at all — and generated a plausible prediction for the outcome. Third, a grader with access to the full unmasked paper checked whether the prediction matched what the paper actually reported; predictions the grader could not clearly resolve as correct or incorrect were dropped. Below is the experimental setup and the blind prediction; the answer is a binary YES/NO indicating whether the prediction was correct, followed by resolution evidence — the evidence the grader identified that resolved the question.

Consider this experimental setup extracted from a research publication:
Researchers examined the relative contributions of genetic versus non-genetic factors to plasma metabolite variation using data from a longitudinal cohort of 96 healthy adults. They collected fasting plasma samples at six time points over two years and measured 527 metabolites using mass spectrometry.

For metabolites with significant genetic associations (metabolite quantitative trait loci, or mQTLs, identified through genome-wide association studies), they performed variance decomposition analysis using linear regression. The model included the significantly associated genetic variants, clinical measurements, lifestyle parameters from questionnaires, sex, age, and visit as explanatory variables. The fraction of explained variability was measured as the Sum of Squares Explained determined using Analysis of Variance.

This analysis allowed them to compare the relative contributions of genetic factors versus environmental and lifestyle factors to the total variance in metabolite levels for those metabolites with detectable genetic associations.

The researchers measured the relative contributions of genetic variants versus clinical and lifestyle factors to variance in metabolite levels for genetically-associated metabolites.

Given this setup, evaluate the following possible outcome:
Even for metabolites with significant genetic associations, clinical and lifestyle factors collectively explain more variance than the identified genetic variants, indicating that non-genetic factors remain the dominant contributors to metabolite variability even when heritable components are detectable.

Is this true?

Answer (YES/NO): YES